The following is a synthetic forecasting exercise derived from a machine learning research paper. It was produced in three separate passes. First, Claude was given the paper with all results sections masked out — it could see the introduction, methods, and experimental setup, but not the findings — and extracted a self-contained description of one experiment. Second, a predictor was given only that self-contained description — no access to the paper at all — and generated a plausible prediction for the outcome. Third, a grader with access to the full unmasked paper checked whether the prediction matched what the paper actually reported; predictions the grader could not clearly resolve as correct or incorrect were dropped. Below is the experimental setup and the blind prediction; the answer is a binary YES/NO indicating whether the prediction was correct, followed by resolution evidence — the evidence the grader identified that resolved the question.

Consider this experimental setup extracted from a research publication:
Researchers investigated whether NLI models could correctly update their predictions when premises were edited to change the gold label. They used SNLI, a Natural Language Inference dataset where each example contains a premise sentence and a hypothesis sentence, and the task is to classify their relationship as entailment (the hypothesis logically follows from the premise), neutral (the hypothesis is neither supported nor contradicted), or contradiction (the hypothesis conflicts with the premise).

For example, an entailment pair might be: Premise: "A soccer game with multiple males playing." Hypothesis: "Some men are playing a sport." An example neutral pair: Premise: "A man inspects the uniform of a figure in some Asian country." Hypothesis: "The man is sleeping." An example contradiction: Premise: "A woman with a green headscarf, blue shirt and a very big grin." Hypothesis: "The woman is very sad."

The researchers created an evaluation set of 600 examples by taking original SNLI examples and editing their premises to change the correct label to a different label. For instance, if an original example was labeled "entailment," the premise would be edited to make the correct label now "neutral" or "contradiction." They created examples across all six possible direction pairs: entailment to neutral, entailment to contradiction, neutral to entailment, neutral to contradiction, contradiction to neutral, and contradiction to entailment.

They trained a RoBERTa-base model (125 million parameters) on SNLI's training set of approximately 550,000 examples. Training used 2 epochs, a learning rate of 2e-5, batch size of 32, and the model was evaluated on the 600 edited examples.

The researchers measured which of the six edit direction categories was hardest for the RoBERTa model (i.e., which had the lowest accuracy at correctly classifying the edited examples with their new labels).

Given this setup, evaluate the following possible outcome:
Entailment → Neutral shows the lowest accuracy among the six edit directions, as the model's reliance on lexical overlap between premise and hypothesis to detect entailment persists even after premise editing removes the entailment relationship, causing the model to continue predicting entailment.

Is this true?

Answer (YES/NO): NO